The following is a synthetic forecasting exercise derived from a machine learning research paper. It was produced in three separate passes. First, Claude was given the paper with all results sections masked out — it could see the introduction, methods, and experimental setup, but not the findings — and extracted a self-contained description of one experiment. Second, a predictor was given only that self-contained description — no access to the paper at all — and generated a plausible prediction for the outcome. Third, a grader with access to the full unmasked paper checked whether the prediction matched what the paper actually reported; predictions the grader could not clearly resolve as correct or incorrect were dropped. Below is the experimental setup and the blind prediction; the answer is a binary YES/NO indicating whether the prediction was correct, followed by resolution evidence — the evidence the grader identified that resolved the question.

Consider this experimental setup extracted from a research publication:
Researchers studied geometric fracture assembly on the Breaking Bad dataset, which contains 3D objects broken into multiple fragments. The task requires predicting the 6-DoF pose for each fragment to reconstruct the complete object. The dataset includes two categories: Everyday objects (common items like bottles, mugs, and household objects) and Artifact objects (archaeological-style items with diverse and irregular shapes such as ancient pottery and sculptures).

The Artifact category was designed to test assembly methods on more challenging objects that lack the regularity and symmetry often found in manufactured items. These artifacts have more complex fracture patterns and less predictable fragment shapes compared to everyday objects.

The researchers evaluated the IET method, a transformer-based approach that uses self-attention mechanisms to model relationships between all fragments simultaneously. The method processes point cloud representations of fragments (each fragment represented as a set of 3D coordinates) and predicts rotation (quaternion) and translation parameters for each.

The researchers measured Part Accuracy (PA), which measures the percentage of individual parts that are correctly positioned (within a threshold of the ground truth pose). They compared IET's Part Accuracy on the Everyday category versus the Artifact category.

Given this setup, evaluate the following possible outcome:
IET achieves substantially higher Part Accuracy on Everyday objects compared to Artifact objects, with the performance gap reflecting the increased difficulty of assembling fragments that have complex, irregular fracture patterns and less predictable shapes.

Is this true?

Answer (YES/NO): YES